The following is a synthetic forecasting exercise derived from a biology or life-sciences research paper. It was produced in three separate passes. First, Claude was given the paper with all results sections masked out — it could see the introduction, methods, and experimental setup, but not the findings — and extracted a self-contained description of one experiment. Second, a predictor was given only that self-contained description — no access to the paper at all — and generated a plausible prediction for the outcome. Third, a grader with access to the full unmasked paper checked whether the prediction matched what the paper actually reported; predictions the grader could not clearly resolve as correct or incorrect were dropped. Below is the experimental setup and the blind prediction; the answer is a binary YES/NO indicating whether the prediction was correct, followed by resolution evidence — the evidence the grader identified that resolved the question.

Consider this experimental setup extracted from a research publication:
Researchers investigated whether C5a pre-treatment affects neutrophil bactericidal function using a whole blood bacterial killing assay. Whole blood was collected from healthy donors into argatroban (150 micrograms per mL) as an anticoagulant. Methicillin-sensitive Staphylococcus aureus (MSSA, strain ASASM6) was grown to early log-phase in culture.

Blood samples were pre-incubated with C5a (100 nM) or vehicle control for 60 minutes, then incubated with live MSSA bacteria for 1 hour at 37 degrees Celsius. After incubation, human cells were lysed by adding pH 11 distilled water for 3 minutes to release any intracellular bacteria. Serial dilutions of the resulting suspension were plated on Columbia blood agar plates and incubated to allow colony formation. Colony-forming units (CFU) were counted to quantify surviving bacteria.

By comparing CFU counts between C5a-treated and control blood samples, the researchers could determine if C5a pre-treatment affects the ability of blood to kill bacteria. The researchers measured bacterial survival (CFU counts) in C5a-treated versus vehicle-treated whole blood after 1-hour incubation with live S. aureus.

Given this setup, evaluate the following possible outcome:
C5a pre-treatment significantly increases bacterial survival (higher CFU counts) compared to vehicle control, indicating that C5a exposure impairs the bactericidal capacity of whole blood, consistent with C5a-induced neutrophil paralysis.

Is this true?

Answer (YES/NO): YES